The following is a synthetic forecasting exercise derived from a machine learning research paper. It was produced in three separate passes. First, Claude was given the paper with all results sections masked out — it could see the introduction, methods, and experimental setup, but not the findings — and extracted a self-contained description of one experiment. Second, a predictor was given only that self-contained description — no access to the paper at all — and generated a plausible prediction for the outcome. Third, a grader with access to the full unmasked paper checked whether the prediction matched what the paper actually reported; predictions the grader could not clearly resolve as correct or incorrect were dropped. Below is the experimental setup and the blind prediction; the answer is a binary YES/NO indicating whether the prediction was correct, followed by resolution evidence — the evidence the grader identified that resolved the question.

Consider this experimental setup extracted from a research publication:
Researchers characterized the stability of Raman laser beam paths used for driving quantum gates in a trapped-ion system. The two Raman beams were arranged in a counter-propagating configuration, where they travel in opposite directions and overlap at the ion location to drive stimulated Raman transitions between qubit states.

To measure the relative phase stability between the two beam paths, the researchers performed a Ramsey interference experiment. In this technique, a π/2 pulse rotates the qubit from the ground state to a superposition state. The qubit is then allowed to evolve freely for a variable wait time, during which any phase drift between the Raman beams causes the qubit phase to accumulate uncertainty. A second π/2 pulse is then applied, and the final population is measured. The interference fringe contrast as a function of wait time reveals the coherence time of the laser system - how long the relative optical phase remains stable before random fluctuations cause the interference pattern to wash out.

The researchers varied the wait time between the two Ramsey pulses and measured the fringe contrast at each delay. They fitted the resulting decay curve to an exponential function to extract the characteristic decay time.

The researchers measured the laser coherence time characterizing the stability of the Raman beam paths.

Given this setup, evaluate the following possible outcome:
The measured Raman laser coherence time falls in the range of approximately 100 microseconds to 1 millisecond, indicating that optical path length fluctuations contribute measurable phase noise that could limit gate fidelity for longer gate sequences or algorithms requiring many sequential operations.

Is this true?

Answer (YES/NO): NO